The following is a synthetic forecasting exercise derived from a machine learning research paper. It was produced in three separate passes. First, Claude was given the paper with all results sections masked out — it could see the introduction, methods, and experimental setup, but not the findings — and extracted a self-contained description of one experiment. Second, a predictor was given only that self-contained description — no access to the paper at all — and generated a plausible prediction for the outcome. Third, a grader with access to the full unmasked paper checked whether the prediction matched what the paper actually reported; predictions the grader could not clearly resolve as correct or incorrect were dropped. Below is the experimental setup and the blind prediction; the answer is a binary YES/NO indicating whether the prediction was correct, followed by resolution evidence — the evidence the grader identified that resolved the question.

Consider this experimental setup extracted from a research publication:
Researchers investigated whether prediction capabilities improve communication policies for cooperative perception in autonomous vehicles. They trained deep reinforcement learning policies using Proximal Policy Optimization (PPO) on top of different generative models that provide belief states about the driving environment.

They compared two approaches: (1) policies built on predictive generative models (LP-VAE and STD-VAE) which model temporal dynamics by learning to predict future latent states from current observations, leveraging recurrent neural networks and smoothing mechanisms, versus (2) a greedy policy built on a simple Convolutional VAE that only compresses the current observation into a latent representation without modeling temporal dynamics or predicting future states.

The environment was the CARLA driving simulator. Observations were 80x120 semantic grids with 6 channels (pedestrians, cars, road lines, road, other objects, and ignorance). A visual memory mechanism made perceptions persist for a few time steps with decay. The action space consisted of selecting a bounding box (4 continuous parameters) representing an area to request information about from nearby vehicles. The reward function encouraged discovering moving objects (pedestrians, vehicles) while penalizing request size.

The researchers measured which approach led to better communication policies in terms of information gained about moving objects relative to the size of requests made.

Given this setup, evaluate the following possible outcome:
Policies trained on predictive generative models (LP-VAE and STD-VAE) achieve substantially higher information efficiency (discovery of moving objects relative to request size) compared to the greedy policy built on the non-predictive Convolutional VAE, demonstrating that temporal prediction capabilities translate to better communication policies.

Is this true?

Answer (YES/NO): NO